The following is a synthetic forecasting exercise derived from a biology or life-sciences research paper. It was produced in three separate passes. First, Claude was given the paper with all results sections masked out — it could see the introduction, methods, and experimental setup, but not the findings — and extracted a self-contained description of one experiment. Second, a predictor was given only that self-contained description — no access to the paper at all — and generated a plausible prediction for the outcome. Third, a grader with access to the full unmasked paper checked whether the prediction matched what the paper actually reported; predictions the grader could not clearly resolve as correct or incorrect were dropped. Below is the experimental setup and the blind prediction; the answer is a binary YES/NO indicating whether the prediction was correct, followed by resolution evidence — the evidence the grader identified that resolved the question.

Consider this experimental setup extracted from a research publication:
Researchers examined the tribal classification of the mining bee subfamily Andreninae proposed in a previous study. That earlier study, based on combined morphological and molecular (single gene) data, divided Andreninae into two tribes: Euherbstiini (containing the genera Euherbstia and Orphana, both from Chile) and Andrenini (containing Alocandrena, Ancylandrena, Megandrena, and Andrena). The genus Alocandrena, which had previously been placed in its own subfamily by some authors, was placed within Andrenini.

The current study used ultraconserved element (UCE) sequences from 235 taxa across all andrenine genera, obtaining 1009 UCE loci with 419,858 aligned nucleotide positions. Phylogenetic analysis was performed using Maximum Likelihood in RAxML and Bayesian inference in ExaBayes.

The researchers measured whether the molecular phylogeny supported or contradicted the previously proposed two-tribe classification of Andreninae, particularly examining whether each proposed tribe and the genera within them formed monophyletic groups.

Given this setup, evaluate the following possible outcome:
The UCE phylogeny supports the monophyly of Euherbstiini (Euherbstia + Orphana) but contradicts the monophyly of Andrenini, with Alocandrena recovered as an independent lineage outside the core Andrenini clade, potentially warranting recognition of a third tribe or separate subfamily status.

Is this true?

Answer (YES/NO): NO